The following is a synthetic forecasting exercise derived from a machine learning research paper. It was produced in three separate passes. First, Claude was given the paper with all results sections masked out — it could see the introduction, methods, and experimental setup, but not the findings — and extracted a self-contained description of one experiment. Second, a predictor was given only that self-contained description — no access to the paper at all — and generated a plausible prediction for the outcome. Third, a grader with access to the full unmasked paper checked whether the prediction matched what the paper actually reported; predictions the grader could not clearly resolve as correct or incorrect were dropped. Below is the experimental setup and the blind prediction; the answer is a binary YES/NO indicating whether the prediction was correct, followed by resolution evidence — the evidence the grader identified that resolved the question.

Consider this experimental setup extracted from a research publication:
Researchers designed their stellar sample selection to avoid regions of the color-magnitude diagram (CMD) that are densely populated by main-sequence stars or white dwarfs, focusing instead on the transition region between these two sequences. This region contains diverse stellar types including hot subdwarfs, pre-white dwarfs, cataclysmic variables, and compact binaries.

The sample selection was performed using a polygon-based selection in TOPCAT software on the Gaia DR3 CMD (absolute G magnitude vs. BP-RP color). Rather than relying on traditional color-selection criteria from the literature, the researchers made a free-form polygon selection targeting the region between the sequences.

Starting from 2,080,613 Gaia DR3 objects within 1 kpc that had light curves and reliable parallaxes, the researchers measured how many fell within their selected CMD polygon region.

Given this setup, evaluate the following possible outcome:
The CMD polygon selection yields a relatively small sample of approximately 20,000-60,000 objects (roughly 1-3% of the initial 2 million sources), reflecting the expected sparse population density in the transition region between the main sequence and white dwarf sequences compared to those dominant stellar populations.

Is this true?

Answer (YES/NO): NO